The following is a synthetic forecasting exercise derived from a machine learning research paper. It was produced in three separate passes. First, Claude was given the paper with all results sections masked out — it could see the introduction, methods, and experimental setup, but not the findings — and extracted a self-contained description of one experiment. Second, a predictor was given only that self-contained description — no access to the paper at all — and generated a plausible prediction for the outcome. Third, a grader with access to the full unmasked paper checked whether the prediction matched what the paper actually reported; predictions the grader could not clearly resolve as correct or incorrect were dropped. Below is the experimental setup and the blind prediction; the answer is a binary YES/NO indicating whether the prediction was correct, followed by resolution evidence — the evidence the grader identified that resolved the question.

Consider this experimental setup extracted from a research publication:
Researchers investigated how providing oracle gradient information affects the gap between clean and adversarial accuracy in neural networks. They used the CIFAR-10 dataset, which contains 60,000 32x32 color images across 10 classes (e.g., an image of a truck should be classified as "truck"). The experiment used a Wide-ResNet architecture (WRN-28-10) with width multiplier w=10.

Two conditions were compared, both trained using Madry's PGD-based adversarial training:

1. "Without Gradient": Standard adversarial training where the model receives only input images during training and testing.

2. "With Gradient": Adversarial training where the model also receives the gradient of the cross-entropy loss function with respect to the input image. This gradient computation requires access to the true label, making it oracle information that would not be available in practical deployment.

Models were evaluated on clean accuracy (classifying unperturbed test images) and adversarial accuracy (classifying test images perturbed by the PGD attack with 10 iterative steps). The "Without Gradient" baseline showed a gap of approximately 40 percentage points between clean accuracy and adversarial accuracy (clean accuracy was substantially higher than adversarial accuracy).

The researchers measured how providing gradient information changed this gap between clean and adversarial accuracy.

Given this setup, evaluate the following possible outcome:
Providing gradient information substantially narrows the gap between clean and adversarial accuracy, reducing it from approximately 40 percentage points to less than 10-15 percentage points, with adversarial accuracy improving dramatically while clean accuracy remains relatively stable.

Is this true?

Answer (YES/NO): NO